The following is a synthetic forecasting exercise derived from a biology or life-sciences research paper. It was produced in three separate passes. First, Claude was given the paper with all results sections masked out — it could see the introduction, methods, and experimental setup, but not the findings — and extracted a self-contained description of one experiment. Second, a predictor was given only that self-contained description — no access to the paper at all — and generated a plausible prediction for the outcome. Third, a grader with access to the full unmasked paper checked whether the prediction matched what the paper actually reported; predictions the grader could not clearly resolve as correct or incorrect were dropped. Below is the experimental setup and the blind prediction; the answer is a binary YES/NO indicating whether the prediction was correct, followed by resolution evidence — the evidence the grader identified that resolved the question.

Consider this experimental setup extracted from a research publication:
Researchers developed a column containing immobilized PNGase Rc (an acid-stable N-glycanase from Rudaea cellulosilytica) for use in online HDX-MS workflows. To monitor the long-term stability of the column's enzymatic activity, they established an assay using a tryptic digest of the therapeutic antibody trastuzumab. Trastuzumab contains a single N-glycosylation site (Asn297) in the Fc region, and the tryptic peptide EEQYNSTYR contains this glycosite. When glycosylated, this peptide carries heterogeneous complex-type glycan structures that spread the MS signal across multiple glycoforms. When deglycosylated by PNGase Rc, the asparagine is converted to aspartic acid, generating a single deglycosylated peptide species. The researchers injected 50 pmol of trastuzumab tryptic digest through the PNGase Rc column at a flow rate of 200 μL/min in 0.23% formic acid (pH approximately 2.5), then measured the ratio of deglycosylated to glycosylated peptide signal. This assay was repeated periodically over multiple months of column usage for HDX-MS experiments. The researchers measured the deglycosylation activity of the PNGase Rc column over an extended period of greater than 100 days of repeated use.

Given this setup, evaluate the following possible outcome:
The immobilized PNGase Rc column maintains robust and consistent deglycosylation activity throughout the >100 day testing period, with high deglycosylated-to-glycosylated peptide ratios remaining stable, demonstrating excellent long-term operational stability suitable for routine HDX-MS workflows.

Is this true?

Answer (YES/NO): YES